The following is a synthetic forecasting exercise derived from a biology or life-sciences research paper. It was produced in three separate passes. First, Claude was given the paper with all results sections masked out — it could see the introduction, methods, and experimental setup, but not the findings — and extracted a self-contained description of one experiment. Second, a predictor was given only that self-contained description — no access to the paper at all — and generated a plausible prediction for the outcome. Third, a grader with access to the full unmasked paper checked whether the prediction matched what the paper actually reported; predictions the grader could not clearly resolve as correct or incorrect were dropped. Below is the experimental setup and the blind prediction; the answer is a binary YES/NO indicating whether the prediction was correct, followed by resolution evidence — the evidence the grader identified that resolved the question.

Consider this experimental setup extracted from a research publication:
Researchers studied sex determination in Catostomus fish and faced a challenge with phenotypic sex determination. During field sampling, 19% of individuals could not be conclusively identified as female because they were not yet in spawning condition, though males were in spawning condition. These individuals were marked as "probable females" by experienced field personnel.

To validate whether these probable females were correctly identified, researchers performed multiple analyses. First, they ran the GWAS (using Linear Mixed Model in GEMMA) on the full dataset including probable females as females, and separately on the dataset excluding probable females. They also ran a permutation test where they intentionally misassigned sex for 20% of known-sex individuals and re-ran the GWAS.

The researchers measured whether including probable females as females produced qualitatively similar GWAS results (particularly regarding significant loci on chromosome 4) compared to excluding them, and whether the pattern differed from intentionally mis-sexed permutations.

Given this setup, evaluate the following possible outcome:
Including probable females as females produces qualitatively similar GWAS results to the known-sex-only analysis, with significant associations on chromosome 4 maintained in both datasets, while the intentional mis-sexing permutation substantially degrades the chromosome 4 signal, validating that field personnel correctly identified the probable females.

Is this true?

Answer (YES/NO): YES